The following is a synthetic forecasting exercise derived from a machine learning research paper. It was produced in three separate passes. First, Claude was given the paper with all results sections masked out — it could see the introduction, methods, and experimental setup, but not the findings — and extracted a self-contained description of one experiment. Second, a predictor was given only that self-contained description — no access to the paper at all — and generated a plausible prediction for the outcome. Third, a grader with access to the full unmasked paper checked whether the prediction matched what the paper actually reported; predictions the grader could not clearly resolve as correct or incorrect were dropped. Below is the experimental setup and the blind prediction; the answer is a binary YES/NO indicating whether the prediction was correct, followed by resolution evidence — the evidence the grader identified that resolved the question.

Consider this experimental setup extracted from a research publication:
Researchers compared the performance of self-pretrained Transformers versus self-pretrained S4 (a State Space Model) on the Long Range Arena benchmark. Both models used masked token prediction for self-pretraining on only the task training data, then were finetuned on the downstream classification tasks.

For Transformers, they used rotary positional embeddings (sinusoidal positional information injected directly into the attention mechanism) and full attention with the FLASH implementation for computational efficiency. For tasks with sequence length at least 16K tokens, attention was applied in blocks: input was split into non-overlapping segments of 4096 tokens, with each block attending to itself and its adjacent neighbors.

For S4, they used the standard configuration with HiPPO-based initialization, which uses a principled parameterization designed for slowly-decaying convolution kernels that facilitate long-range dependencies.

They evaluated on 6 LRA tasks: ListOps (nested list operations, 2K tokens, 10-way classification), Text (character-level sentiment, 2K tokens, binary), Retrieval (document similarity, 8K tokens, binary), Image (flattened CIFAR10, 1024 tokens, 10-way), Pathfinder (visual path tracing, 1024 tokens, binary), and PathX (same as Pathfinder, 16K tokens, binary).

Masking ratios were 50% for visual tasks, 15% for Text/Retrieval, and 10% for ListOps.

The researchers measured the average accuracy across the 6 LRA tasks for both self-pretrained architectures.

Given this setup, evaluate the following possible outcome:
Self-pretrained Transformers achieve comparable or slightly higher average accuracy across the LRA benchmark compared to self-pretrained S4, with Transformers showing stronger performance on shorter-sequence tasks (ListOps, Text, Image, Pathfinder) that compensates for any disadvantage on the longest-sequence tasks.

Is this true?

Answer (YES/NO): NO